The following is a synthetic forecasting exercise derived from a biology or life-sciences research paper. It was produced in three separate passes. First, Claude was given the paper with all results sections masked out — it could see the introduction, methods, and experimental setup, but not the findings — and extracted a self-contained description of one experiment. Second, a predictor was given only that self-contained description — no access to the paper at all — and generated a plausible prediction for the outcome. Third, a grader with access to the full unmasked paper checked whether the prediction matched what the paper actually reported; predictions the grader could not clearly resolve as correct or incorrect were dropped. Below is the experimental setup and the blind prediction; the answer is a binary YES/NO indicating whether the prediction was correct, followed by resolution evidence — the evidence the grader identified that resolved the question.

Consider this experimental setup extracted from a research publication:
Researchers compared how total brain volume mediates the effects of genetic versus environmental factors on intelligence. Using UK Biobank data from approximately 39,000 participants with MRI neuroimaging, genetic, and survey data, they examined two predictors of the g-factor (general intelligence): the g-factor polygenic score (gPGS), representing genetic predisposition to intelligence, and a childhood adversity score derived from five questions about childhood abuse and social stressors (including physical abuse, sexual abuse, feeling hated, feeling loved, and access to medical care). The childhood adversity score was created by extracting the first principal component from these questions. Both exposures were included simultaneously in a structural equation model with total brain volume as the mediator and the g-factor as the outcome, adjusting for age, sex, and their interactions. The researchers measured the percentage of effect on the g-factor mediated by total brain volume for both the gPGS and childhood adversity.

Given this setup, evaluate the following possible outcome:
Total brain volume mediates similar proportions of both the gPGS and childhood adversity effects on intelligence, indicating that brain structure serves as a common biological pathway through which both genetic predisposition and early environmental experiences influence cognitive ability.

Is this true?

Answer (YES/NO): NO